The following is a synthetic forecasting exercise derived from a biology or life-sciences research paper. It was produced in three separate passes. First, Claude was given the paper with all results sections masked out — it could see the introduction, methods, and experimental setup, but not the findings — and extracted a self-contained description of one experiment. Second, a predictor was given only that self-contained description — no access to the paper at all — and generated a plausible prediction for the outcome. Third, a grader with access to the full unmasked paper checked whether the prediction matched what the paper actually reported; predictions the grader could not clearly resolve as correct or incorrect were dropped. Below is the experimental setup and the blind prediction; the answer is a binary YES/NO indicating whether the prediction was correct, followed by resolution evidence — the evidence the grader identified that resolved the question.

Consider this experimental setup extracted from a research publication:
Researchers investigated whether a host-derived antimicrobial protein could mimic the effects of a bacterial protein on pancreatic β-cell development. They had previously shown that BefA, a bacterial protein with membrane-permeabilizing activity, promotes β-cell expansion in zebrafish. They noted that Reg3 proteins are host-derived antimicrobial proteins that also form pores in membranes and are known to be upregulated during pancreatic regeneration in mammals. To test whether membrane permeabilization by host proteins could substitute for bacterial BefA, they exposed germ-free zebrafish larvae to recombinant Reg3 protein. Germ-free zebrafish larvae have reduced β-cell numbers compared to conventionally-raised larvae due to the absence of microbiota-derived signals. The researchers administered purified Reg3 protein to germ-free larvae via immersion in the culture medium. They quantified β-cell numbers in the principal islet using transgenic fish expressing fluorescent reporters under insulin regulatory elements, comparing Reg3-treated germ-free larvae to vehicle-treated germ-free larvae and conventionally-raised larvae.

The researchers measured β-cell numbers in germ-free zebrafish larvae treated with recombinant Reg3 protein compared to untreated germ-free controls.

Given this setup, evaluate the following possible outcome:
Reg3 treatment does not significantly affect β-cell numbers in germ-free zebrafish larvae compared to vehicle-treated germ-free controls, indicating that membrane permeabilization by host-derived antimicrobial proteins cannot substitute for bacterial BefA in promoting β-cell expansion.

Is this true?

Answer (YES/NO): NO